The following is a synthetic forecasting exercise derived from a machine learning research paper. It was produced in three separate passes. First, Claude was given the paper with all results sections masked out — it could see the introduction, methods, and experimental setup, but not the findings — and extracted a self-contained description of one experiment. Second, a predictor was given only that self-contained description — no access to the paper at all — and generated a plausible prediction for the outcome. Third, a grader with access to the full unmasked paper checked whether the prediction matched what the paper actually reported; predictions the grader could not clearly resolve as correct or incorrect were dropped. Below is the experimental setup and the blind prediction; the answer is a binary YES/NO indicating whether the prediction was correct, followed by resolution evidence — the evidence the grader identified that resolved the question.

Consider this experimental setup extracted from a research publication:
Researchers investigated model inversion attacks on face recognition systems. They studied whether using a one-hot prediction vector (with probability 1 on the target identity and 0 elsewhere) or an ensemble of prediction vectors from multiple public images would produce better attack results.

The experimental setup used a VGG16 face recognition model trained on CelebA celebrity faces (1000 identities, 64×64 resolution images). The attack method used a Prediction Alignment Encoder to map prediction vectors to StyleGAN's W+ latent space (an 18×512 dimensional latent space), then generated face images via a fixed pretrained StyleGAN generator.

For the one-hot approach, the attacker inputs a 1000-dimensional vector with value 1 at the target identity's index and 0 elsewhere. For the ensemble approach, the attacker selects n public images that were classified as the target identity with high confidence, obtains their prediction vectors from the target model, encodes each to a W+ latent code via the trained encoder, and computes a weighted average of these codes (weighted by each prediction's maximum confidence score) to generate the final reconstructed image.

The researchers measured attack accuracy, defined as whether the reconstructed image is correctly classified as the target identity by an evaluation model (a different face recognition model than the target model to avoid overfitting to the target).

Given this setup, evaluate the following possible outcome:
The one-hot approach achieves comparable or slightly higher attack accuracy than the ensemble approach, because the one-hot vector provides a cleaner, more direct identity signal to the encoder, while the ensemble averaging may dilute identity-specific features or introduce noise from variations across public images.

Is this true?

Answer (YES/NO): NO